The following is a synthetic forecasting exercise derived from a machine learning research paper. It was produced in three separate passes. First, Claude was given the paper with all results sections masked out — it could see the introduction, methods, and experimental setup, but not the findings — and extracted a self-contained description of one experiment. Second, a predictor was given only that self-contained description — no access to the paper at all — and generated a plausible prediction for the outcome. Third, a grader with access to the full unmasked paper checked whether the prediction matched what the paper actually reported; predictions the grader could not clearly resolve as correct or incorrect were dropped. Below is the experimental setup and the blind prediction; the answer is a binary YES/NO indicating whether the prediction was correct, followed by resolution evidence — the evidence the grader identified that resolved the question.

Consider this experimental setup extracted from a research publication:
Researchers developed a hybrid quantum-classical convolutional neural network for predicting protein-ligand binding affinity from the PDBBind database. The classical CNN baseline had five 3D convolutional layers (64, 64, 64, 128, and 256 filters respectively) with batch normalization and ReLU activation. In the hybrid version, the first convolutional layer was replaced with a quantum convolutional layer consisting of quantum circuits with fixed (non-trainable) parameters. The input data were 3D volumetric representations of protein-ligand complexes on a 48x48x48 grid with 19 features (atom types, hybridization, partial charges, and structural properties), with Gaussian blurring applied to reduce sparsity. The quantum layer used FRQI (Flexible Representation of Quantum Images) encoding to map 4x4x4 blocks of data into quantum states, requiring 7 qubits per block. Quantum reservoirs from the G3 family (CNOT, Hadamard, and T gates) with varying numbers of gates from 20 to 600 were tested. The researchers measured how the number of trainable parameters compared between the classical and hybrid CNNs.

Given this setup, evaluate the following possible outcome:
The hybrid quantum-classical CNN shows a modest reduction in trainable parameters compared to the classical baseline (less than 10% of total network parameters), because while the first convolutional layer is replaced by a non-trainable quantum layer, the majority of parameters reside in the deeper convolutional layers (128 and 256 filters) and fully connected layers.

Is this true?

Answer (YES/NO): NO